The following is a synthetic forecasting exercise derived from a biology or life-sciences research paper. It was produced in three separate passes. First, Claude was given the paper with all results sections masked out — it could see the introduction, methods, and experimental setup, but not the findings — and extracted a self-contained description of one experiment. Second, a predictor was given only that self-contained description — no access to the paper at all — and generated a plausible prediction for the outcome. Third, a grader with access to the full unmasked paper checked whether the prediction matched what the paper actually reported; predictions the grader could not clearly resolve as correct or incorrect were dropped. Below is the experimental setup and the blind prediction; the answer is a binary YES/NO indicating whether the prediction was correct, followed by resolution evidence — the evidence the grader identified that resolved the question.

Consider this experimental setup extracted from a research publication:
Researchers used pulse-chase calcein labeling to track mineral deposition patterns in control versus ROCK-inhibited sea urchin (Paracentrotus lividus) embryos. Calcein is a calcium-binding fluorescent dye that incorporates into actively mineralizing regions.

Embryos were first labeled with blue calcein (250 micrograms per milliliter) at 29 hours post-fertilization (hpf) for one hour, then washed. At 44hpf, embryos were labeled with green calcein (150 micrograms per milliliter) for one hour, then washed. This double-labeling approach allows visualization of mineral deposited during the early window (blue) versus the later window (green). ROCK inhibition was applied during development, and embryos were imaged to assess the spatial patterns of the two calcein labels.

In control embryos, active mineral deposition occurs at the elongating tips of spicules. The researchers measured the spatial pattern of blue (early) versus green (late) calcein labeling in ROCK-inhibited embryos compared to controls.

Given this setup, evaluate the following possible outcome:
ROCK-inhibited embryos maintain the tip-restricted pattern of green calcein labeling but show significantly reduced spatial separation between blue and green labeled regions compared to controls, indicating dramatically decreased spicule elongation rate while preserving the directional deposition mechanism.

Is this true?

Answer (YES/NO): NO